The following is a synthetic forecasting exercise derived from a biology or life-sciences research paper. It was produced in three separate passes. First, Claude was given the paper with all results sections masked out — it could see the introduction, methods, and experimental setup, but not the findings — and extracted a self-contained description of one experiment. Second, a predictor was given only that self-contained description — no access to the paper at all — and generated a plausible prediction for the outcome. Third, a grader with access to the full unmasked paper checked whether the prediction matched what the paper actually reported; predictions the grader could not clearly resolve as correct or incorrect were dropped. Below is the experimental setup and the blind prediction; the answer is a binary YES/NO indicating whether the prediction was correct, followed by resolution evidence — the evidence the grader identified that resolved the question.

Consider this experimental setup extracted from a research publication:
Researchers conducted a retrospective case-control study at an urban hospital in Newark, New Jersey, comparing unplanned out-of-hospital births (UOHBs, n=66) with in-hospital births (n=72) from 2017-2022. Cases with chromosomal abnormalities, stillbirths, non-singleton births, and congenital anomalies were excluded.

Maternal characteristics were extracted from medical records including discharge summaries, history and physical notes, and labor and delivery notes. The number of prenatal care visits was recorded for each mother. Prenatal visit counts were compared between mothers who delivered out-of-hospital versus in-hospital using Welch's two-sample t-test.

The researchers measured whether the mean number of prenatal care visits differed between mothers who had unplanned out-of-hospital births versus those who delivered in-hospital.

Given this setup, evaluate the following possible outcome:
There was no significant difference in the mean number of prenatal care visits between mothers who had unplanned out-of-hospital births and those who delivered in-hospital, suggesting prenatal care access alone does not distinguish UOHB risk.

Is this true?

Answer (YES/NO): NO